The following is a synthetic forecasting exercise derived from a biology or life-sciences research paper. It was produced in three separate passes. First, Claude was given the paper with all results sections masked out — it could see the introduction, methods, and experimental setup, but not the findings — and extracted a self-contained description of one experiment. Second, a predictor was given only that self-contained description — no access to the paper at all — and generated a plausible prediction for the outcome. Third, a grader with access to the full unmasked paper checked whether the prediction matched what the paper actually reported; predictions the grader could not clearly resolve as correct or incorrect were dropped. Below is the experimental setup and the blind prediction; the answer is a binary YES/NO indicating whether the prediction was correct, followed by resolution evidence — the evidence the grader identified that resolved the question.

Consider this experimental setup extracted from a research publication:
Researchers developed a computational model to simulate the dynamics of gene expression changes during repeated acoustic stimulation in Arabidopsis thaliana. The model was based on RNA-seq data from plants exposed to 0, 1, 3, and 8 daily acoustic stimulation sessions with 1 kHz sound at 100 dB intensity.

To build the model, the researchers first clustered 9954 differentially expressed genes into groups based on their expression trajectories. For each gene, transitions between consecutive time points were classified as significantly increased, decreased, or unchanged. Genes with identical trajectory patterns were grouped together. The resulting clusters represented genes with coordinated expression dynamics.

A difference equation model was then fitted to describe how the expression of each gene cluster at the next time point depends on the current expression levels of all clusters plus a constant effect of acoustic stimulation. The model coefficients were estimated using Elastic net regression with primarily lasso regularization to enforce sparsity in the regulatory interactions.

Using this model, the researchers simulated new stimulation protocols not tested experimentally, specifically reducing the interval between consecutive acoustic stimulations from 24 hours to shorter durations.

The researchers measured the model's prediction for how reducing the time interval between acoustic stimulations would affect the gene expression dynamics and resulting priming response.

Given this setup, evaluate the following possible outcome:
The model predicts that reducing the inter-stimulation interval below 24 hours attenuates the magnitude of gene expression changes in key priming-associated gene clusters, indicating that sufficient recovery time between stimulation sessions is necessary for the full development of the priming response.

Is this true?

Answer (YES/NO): NO